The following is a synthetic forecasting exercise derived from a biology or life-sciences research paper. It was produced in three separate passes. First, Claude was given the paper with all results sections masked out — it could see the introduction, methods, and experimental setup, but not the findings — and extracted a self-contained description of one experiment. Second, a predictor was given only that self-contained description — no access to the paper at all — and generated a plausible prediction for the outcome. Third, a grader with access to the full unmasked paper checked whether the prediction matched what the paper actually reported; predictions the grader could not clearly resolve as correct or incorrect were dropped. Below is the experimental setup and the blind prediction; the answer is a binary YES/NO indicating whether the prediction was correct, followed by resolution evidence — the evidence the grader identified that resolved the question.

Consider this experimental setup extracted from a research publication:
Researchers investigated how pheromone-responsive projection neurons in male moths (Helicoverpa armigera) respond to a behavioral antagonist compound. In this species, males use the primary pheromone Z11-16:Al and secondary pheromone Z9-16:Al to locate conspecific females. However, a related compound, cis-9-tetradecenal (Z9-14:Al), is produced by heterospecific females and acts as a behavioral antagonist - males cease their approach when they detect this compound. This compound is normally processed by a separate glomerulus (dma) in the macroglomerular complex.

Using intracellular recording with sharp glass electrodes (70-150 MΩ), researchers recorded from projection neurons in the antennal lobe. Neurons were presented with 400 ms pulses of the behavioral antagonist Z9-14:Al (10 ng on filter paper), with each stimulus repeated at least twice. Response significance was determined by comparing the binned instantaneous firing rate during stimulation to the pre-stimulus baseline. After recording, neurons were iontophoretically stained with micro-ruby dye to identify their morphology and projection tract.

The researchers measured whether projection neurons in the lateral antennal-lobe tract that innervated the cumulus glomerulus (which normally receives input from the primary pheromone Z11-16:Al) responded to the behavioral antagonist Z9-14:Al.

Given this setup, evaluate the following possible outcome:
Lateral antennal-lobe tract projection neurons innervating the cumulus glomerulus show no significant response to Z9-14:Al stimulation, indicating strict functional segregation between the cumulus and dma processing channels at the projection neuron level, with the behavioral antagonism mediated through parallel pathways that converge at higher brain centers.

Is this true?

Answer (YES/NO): NO